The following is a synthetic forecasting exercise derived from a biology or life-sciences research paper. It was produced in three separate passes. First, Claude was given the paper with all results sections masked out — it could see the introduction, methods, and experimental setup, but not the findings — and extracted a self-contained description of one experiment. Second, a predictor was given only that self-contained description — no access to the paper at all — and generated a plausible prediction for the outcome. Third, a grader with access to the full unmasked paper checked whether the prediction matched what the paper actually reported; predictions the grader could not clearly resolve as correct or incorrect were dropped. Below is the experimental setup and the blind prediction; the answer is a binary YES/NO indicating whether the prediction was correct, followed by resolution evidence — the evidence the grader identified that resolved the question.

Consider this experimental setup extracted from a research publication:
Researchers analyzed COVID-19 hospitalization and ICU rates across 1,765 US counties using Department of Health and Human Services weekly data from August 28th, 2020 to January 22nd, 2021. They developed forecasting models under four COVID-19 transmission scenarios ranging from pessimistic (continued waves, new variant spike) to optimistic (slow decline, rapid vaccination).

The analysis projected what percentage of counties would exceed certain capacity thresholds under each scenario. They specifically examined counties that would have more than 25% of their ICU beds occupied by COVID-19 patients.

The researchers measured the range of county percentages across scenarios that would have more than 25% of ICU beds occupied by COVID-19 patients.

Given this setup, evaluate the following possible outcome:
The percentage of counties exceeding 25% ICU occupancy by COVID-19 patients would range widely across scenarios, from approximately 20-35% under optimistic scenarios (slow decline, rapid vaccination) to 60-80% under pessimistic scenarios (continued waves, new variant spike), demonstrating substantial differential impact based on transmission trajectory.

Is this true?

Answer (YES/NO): NO